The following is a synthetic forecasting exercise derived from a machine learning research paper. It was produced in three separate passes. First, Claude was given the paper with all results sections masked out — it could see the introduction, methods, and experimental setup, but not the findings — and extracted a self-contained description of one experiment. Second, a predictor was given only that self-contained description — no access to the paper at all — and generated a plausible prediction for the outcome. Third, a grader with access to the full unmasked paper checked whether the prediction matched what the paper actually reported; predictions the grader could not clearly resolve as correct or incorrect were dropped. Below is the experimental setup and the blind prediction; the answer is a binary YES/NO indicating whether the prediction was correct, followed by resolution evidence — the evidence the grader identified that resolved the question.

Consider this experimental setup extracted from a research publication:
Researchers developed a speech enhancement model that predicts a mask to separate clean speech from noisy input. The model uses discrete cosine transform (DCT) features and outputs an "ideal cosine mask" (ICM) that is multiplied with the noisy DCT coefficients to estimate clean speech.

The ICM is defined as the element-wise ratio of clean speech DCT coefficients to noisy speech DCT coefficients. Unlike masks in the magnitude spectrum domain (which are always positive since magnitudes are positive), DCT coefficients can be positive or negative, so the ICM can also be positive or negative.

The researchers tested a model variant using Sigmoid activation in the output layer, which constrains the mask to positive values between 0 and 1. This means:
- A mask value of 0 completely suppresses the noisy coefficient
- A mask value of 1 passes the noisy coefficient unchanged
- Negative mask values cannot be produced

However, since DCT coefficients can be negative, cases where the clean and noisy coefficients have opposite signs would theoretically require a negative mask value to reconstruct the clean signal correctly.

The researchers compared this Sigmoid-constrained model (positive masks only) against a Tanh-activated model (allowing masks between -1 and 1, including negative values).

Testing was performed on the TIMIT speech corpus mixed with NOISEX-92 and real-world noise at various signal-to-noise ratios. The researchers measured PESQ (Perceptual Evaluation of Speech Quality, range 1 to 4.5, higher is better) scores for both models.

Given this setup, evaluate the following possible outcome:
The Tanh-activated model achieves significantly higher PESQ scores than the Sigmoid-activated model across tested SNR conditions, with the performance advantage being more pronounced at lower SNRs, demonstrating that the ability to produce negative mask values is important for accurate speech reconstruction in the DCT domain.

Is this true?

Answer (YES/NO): NO